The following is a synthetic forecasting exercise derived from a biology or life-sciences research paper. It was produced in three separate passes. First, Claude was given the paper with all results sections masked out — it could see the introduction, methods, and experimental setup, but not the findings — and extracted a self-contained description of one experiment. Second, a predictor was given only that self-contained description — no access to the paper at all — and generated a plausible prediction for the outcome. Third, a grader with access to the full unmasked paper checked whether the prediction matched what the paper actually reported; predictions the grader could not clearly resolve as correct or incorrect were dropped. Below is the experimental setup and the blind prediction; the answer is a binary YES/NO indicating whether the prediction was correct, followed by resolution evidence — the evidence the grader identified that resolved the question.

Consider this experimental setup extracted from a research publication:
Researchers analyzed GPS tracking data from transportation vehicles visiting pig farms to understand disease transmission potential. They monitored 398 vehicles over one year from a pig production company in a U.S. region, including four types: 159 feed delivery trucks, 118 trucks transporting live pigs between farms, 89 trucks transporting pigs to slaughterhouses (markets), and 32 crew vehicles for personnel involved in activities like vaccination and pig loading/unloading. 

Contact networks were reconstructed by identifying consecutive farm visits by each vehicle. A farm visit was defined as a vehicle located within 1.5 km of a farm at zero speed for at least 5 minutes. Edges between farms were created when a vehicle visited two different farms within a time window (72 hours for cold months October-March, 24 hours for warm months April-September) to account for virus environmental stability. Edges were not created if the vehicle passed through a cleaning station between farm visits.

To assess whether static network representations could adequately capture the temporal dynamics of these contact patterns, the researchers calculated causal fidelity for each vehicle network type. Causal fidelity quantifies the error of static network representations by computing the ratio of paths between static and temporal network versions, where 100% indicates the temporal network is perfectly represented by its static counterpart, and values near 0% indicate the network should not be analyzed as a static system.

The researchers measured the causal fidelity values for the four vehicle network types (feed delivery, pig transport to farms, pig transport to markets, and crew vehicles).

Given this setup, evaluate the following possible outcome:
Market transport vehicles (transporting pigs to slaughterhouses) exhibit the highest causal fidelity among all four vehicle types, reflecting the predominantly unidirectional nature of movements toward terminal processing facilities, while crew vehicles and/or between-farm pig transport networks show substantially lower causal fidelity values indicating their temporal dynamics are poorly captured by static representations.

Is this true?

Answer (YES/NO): NO